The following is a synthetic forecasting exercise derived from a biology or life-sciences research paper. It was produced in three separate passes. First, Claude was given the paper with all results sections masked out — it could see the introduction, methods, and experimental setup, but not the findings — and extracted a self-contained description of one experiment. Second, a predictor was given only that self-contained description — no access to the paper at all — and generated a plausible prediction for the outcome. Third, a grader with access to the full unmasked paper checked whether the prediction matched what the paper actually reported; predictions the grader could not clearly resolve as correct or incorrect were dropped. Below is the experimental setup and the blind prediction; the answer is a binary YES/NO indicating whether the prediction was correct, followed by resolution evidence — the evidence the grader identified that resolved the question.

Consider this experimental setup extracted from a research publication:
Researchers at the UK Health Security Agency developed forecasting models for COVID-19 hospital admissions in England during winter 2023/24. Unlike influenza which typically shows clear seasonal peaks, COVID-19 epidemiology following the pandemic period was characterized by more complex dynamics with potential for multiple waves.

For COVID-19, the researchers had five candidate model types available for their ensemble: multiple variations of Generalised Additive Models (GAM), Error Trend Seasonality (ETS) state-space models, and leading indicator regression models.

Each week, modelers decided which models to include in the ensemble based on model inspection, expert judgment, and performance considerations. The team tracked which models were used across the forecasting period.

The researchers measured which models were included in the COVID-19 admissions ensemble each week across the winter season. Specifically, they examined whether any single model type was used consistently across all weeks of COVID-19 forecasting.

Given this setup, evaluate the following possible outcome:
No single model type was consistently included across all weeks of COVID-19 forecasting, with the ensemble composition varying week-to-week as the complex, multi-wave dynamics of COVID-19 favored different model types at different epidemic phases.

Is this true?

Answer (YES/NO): YES